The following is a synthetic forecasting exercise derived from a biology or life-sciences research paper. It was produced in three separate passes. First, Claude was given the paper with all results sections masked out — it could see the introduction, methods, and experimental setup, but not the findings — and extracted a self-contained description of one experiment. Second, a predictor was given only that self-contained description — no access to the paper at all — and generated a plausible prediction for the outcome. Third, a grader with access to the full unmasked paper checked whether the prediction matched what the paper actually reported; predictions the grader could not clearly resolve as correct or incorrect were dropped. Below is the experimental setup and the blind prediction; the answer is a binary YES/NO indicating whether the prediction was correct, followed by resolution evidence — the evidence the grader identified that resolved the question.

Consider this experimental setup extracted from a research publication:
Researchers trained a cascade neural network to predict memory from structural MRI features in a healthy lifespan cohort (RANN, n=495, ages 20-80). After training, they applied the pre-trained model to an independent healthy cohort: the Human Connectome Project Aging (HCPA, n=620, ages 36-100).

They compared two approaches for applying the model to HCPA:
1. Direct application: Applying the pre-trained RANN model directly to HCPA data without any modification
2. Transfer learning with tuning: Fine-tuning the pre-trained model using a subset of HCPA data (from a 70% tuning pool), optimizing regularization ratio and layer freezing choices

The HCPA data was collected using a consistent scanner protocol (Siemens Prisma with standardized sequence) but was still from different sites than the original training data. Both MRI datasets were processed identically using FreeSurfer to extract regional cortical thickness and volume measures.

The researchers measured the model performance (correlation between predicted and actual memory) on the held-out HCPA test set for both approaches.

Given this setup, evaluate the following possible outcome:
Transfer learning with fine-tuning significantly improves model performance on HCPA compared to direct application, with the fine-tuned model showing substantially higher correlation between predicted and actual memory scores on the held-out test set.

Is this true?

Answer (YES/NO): YES